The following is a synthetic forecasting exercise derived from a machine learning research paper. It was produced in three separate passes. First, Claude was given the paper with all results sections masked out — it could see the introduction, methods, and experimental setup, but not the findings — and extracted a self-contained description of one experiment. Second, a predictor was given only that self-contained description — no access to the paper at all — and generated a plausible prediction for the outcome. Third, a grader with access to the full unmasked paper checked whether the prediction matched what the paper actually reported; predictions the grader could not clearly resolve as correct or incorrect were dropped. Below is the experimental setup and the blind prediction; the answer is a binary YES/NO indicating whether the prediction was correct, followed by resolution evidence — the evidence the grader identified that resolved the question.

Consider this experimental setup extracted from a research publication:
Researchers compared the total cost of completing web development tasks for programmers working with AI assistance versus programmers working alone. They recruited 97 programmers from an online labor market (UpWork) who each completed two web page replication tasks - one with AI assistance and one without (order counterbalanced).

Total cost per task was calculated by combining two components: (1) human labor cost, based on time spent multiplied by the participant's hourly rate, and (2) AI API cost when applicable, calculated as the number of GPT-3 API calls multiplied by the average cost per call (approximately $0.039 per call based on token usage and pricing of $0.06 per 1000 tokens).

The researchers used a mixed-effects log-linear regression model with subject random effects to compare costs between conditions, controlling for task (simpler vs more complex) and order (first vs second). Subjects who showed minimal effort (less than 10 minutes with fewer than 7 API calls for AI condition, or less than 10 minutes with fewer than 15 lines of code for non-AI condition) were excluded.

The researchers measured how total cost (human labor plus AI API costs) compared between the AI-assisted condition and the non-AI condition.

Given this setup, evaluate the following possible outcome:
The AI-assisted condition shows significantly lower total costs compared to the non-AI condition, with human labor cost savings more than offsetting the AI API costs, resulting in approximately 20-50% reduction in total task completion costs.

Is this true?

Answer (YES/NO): NO